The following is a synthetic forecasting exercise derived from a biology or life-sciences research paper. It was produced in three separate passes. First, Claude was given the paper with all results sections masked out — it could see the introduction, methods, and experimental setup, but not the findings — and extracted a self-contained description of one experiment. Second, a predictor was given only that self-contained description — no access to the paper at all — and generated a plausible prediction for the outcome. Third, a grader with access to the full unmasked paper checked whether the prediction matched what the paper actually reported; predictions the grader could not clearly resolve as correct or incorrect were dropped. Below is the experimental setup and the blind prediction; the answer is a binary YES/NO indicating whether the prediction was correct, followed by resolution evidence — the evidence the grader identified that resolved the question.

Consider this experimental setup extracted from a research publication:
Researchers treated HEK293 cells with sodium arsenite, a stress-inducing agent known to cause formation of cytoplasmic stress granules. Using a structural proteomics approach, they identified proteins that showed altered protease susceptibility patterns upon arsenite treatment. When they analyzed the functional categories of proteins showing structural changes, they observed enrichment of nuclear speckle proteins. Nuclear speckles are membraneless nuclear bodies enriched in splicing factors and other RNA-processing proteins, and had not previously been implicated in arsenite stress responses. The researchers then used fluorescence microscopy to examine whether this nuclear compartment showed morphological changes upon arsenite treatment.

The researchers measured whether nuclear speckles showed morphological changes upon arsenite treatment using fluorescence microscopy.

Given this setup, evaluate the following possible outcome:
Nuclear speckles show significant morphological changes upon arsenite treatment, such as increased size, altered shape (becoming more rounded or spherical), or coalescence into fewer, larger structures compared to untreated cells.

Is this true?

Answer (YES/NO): YES